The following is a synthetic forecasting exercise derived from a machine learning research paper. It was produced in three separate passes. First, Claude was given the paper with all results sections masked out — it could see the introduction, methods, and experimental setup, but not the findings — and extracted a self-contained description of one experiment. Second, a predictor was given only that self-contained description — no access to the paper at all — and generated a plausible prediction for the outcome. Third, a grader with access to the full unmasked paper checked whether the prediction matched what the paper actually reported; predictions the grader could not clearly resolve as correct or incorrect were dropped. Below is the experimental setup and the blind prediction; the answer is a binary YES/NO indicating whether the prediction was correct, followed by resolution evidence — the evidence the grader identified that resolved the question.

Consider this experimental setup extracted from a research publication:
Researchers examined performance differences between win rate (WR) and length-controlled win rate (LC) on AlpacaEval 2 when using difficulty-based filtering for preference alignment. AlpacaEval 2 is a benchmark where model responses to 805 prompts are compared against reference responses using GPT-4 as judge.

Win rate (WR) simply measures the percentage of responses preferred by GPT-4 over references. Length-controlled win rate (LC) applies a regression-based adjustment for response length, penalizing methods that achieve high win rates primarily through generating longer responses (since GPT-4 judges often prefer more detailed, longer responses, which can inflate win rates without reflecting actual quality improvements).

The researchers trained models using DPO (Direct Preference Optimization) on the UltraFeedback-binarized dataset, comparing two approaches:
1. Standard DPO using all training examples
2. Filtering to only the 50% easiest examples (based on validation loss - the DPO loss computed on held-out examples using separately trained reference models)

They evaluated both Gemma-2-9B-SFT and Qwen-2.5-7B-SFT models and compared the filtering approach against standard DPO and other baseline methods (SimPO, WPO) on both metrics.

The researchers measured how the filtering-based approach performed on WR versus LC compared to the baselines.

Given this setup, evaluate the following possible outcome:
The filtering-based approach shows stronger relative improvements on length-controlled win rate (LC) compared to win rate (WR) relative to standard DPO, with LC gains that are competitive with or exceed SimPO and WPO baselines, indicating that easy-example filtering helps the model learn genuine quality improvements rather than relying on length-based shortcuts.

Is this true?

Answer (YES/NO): NO